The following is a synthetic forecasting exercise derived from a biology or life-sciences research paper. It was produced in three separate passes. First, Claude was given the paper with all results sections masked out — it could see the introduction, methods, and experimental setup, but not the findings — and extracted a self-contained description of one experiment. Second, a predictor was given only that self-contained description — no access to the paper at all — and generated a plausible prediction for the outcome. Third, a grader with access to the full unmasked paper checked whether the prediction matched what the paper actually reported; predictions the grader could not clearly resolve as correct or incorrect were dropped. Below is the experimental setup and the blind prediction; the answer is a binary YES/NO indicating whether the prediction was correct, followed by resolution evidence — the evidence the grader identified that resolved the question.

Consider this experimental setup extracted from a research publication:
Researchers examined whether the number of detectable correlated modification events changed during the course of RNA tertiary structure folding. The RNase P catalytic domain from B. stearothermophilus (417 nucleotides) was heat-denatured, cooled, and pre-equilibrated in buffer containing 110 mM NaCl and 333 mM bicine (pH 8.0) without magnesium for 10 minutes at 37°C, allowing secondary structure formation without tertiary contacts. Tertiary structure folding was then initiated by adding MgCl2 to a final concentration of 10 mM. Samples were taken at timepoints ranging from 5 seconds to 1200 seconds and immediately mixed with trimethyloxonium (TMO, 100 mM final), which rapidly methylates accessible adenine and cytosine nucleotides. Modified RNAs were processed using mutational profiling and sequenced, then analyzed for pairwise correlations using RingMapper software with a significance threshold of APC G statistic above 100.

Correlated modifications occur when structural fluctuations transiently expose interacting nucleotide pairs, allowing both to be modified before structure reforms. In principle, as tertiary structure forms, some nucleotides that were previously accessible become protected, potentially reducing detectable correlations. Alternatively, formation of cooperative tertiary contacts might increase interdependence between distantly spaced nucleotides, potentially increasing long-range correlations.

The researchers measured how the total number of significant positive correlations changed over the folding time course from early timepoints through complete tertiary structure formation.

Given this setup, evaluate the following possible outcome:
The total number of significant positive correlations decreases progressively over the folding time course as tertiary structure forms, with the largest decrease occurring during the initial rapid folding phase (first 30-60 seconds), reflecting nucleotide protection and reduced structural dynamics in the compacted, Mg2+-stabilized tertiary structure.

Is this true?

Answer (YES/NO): NO